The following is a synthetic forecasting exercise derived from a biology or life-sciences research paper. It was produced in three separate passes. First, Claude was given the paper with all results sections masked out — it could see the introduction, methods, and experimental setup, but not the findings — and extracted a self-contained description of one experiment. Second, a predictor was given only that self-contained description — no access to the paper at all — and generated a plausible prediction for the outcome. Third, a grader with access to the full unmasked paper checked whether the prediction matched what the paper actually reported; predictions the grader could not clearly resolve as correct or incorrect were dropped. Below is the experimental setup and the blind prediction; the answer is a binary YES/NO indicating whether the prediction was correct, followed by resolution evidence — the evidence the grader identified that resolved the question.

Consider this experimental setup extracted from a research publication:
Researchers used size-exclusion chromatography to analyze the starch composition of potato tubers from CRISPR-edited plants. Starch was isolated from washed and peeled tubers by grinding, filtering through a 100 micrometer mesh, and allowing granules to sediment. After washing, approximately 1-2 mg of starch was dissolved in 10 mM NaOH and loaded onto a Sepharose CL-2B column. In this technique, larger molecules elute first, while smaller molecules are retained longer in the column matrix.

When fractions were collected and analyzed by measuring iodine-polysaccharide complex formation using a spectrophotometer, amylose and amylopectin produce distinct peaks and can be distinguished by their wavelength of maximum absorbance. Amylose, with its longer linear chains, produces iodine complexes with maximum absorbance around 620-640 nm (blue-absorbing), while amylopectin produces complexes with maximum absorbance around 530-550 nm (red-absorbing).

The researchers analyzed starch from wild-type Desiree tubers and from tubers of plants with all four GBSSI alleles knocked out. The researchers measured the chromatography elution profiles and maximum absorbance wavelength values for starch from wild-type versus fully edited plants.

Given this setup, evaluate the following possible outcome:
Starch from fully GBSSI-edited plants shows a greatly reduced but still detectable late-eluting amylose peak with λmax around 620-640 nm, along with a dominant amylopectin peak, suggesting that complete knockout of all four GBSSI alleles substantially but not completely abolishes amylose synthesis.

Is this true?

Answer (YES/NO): NO